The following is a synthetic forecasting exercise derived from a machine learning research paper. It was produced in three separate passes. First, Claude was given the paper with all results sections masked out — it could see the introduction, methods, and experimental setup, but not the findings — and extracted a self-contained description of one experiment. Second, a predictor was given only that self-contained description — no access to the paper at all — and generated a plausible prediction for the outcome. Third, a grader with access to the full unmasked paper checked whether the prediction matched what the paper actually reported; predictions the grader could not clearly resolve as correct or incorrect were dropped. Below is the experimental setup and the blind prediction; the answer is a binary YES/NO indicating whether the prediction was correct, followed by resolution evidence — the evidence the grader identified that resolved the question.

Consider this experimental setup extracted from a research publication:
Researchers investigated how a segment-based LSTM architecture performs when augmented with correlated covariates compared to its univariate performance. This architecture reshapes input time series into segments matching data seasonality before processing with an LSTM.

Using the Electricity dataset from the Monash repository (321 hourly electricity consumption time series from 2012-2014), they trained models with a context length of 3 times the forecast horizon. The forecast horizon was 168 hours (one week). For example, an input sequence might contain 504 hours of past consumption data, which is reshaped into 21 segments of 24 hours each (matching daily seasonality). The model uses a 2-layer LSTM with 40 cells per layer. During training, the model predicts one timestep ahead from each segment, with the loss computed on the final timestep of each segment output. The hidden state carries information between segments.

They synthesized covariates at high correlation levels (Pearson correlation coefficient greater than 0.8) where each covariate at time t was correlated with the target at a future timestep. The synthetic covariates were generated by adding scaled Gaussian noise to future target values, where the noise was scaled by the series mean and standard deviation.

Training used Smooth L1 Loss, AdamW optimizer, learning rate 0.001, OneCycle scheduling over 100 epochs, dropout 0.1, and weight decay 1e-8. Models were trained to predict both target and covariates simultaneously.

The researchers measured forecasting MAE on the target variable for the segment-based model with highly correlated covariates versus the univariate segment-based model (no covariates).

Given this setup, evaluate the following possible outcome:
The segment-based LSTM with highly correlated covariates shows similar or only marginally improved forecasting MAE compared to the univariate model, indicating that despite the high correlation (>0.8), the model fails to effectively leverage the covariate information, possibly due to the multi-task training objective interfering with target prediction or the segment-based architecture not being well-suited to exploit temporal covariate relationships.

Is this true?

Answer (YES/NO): YES